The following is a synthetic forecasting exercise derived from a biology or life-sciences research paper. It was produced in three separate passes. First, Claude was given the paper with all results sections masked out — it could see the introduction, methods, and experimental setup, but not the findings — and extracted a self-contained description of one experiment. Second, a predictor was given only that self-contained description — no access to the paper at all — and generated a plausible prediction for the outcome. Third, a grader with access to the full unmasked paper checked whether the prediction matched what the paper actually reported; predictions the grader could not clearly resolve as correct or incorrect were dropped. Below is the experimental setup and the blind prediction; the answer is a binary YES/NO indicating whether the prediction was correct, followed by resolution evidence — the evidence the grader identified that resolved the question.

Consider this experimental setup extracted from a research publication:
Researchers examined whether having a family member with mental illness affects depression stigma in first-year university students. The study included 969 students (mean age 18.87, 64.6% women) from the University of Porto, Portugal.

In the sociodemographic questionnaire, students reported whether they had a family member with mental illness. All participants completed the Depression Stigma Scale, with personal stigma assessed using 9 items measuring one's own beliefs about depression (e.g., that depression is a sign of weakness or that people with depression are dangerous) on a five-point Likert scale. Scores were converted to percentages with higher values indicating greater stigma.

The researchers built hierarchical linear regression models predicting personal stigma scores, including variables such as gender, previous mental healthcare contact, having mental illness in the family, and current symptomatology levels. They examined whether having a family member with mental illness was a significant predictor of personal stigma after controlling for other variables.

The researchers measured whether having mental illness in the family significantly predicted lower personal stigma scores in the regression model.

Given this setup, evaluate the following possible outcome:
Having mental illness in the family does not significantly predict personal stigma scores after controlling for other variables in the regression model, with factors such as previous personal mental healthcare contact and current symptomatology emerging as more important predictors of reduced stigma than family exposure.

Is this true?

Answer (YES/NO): NO